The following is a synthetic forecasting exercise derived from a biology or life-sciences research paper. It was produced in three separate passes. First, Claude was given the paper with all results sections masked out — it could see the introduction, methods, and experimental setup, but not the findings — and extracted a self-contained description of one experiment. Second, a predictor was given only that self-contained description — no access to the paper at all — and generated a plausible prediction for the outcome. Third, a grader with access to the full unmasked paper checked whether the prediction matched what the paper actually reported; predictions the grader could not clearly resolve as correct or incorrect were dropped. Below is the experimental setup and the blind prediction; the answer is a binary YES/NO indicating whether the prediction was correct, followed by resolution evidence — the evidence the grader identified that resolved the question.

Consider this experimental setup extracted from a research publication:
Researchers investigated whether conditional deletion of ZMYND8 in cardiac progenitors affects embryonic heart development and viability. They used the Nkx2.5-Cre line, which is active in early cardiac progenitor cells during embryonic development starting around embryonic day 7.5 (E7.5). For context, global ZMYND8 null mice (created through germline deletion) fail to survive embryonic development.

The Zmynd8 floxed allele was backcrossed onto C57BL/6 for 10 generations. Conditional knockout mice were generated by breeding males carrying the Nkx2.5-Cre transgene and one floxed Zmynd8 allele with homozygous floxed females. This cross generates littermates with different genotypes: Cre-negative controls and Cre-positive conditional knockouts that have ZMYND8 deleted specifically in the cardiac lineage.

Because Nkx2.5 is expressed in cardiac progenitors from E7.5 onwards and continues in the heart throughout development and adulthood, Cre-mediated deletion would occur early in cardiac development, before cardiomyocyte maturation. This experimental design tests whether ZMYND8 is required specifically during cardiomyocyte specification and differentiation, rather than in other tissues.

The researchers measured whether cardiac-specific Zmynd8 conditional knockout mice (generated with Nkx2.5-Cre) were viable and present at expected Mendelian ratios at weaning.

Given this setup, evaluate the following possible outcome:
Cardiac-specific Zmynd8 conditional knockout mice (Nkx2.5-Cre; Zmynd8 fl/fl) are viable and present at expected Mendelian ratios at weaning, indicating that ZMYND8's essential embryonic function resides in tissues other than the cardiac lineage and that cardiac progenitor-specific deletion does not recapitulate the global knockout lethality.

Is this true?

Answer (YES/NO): YES